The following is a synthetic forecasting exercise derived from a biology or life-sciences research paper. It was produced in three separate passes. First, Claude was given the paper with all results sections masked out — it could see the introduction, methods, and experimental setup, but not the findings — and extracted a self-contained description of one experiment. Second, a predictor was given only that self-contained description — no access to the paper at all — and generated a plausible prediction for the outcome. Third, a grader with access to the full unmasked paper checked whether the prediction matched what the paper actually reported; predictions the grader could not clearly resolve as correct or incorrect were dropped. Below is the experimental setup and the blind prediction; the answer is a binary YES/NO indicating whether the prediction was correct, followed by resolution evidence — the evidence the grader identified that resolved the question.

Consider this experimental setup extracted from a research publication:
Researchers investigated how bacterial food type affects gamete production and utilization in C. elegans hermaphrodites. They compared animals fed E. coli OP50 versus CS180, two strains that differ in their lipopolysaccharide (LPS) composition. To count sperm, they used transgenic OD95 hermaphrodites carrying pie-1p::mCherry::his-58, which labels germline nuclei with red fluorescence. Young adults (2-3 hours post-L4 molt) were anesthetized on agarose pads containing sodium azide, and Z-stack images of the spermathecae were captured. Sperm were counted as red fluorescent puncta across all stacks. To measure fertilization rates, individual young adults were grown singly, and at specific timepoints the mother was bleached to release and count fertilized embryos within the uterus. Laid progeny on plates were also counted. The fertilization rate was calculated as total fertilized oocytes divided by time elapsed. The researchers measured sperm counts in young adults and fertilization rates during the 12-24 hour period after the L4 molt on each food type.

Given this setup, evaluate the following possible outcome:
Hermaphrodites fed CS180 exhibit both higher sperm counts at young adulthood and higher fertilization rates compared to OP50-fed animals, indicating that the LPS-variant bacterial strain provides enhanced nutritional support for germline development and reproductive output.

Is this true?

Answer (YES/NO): NO